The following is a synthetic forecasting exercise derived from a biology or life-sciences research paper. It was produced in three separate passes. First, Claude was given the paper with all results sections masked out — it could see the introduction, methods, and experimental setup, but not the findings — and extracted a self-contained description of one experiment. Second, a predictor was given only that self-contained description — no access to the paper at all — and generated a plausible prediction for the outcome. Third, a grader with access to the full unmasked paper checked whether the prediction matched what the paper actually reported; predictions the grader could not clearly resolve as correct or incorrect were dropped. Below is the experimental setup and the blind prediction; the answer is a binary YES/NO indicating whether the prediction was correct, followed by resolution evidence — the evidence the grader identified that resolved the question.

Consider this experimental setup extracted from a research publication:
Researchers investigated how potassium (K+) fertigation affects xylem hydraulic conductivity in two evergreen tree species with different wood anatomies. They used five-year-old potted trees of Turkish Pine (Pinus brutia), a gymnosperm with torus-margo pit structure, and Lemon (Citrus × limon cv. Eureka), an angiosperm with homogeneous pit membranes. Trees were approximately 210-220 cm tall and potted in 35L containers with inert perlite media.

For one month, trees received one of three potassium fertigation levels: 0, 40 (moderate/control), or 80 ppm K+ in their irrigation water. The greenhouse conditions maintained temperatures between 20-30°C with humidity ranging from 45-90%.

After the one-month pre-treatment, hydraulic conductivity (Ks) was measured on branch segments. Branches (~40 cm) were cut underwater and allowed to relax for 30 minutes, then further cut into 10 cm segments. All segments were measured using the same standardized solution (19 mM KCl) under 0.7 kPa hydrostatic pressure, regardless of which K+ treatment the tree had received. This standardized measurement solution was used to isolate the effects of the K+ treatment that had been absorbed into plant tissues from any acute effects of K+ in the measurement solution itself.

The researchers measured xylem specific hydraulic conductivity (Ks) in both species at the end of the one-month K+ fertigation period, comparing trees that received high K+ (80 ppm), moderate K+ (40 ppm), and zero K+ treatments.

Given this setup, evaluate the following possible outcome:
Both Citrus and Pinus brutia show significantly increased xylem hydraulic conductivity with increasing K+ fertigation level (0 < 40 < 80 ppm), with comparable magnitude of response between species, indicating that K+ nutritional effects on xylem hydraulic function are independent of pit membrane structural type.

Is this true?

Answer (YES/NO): NO